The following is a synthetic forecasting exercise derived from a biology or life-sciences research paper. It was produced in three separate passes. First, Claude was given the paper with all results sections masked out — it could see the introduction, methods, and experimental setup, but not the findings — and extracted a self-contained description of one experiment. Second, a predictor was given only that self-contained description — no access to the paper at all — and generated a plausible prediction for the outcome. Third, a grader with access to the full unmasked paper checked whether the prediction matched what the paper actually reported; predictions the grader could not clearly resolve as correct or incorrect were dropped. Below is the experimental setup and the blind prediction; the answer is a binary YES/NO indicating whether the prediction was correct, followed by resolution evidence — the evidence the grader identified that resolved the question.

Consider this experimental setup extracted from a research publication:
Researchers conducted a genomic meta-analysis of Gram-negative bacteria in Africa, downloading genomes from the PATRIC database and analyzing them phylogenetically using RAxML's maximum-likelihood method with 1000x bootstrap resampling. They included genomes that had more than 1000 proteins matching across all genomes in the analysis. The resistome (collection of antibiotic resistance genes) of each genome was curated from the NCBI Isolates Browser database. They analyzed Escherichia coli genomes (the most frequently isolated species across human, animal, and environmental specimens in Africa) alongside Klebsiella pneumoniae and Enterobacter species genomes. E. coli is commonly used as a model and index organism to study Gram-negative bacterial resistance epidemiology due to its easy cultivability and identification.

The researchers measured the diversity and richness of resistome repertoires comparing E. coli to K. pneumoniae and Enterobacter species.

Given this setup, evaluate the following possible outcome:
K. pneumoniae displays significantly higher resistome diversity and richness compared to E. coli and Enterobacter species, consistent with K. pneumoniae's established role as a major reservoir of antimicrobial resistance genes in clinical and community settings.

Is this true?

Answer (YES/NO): NO